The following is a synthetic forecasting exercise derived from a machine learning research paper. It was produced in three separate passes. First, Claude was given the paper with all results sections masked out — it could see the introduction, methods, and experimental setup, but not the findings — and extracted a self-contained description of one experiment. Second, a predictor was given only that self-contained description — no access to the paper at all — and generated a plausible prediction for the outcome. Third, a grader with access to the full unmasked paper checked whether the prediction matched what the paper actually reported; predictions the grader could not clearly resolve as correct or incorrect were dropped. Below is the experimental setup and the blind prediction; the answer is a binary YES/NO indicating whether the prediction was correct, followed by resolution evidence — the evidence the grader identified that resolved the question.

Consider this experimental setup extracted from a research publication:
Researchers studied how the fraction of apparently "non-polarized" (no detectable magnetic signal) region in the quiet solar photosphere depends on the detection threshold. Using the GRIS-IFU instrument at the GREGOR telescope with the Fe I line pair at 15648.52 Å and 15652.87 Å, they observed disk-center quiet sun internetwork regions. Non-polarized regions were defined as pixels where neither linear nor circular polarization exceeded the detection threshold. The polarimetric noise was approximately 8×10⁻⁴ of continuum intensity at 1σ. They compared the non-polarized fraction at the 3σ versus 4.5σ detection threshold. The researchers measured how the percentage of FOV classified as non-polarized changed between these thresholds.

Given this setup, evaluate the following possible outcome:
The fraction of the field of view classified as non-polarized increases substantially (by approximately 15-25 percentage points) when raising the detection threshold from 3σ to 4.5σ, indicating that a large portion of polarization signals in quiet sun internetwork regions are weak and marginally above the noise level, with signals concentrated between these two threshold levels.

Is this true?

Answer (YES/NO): NO